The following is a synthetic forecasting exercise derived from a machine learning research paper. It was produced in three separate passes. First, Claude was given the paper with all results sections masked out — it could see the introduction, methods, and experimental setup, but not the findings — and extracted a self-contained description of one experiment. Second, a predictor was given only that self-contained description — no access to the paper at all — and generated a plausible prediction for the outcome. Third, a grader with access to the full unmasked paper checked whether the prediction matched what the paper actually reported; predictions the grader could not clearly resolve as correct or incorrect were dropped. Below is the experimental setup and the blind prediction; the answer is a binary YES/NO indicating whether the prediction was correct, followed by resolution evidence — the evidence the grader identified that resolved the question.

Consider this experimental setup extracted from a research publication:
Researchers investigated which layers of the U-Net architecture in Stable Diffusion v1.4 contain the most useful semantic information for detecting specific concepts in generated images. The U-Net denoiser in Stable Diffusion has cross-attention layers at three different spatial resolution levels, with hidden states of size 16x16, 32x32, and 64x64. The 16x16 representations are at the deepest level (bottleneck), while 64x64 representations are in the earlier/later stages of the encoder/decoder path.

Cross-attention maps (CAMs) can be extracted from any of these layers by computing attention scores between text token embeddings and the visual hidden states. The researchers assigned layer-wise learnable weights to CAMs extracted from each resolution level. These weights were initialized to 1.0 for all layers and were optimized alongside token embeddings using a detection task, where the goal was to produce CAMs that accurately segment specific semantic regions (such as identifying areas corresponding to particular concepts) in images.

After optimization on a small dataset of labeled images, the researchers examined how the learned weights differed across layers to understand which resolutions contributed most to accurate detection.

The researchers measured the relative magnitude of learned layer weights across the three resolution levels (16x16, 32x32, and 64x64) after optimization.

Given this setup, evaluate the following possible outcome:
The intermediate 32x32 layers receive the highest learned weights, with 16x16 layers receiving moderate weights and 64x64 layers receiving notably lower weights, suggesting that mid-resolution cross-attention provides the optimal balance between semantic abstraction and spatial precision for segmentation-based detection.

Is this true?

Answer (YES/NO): NO